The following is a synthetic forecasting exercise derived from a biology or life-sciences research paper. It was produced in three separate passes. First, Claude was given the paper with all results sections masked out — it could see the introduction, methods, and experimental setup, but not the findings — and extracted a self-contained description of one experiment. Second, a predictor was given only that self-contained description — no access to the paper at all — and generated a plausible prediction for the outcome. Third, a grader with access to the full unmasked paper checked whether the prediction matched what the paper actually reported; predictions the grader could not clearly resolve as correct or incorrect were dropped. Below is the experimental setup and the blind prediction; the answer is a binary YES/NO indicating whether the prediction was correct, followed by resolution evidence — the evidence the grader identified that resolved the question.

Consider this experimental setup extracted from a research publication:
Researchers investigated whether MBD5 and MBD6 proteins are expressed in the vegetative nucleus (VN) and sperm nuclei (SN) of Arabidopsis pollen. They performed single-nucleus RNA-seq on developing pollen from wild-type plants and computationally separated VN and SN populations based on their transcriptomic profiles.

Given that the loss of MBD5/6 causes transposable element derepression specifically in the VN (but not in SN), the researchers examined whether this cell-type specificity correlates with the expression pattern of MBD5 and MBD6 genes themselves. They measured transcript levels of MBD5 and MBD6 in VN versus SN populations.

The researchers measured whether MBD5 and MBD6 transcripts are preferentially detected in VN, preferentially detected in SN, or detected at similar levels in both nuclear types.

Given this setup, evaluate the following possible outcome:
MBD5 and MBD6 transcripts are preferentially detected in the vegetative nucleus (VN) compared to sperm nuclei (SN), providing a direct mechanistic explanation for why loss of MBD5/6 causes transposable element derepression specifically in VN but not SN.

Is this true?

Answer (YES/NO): NO